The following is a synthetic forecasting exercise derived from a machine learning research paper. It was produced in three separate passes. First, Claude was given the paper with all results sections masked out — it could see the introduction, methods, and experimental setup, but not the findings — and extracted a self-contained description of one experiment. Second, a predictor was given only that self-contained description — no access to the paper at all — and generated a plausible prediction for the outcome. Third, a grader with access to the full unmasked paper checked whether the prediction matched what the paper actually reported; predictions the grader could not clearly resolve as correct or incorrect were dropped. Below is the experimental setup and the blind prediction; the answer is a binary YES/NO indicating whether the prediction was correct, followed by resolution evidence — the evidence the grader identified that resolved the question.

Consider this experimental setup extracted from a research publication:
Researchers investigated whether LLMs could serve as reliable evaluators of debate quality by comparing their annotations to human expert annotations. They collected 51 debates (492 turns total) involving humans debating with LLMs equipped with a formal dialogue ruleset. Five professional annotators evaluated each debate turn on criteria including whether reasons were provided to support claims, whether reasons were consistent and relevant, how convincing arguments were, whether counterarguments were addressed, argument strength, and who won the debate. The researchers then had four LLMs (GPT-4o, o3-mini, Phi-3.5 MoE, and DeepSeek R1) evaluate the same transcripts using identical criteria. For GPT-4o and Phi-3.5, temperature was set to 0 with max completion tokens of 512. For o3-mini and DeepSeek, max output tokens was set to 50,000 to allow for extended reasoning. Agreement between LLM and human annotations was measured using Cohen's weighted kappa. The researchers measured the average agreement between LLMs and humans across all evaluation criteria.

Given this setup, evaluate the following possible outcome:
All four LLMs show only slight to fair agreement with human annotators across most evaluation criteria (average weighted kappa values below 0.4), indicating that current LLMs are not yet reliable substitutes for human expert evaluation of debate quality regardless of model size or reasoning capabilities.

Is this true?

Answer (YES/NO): YES